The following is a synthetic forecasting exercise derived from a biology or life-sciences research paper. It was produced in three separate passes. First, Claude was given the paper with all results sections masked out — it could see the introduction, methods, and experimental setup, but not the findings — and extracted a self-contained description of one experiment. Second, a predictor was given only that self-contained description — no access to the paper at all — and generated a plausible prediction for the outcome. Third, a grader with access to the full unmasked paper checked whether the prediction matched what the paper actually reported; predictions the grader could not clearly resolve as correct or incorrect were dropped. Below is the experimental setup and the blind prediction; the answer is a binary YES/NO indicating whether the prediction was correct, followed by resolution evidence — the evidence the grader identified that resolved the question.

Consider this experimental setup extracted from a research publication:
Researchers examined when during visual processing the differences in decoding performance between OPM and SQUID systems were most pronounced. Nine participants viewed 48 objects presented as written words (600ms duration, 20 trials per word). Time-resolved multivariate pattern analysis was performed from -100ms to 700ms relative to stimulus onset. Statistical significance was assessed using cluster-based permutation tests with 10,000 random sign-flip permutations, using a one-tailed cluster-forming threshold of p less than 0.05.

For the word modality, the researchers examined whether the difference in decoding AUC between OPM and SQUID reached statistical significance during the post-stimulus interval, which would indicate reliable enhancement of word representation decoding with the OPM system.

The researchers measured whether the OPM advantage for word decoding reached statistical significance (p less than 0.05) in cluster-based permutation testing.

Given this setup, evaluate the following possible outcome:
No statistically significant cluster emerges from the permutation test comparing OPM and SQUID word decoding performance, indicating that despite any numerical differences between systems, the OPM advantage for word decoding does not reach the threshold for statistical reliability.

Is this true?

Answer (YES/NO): YES